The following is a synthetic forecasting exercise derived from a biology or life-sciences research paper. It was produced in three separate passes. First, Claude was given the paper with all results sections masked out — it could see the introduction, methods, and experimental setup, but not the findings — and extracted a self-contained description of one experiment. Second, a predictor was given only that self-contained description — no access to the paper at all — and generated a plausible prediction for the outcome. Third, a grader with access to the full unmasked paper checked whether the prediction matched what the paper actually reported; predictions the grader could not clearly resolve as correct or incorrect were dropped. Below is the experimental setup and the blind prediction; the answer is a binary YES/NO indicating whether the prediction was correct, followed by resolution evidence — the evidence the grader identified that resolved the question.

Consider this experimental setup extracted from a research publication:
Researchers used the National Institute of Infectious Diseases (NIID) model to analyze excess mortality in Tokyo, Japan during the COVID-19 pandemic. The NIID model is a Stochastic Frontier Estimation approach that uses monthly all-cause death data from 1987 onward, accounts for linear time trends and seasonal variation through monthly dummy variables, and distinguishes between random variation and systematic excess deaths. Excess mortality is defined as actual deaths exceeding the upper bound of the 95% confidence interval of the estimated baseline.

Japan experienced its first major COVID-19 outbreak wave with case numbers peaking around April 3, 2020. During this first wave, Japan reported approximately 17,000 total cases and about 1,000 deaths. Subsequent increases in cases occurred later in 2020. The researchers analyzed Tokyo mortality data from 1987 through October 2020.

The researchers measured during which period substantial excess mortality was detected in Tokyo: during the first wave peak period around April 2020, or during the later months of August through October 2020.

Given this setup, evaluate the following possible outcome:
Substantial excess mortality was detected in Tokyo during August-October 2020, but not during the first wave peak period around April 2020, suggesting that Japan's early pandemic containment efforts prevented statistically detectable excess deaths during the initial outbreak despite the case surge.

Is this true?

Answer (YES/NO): YES